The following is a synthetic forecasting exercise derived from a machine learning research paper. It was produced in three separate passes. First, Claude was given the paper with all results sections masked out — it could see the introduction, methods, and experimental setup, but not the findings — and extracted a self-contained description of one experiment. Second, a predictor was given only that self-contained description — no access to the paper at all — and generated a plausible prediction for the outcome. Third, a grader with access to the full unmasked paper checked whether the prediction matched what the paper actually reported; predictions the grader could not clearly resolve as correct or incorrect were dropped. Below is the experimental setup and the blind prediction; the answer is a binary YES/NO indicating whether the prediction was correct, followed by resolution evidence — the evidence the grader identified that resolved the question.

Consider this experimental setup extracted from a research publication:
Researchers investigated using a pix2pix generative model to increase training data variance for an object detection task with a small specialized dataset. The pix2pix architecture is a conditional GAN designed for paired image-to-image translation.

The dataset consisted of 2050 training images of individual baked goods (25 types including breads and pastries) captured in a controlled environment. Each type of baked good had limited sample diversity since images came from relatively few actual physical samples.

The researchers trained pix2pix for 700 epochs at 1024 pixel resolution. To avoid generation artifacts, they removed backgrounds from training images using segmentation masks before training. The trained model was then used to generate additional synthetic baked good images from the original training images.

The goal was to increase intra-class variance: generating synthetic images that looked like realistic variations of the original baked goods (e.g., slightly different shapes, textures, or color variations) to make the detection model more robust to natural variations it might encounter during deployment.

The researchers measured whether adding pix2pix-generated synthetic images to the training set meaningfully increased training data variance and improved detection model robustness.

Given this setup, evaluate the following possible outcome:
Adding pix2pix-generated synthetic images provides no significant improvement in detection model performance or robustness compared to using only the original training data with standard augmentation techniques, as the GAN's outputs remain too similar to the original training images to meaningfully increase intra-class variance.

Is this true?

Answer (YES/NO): YES